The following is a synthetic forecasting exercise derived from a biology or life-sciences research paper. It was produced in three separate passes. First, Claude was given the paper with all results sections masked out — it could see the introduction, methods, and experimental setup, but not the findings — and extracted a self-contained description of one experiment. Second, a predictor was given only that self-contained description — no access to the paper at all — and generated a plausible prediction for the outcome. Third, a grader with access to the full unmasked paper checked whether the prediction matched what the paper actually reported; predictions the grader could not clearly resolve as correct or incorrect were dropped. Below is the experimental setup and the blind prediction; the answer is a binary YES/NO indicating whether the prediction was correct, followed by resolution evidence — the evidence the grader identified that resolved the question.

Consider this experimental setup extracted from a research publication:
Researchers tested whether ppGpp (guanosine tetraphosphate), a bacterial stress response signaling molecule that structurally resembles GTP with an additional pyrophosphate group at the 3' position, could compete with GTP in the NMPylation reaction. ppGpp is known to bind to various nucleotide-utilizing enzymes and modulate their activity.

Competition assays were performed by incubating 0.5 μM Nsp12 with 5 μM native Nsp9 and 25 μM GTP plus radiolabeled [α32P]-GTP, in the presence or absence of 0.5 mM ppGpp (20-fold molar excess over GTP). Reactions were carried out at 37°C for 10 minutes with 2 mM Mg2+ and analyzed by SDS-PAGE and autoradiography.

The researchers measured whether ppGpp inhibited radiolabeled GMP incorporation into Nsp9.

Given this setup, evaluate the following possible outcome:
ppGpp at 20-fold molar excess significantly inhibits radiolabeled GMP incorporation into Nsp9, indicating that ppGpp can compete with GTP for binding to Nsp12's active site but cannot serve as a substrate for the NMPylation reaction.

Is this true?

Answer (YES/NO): NO